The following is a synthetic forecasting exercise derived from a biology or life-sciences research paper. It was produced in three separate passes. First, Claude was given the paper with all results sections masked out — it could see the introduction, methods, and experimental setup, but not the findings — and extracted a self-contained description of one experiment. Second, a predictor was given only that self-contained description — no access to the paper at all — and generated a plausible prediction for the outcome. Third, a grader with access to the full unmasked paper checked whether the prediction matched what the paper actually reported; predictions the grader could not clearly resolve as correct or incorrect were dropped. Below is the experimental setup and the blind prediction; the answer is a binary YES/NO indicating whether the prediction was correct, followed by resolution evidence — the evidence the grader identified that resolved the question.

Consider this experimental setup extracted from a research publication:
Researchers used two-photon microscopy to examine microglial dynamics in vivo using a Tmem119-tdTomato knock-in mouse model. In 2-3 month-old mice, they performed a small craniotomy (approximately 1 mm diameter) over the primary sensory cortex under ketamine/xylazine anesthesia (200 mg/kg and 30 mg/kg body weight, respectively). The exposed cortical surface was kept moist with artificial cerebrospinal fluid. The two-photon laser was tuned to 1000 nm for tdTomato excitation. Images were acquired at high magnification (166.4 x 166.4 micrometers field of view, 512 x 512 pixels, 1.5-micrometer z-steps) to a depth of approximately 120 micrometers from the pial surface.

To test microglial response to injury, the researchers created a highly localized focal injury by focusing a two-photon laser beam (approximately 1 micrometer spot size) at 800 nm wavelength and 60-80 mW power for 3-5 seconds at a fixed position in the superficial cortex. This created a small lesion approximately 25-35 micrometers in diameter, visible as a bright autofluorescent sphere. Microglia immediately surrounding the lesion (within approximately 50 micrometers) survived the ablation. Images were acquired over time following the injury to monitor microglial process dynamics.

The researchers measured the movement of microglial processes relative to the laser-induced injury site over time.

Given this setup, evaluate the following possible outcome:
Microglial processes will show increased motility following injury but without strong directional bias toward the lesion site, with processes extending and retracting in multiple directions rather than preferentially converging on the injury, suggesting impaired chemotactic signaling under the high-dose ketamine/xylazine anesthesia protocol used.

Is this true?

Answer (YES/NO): NO